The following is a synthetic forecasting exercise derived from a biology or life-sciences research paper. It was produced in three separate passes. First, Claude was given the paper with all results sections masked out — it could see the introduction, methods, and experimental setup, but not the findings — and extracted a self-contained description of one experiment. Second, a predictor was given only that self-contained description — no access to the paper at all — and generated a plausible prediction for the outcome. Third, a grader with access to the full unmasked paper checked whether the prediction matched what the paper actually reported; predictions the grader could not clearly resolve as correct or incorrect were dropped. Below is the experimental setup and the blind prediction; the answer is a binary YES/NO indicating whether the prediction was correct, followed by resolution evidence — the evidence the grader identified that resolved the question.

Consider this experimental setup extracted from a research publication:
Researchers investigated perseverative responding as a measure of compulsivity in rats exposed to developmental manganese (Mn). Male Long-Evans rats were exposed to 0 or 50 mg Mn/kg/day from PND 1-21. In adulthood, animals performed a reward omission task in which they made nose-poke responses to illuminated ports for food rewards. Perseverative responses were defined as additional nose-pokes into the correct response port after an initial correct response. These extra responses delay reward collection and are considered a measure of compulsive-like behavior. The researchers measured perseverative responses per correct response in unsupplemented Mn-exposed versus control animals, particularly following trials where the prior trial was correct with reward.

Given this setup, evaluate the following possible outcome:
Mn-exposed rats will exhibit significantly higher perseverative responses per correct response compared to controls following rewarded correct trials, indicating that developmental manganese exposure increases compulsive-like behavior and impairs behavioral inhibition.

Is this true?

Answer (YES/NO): NO